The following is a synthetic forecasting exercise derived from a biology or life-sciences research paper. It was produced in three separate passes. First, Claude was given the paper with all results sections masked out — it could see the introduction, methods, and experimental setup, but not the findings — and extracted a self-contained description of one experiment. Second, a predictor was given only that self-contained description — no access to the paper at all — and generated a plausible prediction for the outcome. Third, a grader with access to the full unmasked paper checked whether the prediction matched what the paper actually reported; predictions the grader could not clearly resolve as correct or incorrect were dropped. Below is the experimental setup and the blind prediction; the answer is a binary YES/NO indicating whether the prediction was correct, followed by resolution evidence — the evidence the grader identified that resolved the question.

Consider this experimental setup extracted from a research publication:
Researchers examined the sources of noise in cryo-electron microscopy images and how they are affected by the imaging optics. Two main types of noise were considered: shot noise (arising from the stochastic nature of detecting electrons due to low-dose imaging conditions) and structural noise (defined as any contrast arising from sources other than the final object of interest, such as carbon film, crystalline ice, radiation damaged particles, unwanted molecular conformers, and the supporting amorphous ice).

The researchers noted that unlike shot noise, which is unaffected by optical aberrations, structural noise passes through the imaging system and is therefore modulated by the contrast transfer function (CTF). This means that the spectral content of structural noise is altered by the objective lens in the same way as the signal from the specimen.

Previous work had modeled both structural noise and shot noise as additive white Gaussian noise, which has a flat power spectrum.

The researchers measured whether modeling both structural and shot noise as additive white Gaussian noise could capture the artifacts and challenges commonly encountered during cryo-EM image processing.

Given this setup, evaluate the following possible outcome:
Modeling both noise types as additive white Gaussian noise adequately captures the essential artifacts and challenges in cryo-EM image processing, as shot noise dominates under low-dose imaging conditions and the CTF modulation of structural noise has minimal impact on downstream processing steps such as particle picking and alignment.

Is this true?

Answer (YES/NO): NO